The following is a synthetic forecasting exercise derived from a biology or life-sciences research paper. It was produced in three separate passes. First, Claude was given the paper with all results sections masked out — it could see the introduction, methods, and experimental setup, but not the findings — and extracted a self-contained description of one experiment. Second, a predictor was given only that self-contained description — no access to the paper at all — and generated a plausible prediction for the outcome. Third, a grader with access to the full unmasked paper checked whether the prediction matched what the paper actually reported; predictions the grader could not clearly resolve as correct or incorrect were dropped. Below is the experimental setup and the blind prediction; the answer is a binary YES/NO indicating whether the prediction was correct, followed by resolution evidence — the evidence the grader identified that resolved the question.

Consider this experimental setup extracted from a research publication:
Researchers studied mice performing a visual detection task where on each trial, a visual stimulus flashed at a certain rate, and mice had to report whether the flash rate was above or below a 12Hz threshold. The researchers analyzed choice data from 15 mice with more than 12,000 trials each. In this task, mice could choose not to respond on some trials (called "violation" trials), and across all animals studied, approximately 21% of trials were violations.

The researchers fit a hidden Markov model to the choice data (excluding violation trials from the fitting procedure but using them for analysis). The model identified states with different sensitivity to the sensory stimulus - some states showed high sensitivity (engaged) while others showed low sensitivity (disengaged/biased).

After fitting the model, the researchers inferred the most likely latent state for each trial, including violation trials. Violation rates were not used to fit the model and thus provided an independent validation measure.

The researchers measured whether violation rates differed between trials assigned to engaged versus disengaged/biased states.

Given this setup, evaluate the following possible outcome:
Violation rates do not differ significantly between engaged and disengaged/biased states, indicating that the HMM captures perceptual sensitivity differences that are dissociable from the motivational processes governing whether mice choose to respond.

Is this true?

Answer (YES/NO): NO